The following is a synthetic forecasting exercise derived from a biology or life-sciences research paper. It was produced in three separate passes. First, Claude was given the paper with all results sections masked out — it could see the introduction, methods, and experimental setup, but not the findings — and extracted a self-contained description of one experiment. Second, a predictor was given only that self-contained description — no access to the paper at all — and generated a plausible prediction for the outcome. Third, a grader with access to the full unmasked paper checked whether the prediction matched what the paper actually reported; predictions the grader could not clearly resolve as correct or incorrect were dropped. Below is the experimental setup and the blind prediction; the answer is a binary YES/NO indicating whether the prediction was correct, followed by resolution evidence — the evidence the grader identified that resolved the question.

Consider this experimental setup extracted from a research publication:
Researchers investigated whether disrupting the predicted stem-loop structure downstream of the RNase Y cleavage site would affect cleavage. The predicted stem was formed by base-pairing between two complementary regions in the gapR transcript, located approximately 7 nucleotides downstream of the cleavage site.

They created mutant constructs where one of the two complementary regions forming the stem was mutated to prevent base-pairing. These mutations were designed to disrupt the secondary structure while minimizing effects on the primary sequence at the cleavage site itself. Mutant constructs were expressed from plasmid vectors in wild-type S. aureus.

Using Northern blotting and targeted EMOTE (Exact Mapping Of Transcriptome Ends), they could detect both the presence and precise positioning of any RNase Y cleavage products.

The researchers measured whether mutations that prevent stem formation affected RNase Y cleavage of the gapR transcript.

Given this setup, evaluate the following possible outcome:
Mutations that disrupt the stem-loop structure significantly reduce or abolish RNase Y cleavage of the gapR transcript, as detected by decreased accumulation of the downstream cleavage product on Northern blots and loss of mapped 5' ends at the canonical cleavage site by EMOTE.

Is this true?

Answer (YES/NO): NO